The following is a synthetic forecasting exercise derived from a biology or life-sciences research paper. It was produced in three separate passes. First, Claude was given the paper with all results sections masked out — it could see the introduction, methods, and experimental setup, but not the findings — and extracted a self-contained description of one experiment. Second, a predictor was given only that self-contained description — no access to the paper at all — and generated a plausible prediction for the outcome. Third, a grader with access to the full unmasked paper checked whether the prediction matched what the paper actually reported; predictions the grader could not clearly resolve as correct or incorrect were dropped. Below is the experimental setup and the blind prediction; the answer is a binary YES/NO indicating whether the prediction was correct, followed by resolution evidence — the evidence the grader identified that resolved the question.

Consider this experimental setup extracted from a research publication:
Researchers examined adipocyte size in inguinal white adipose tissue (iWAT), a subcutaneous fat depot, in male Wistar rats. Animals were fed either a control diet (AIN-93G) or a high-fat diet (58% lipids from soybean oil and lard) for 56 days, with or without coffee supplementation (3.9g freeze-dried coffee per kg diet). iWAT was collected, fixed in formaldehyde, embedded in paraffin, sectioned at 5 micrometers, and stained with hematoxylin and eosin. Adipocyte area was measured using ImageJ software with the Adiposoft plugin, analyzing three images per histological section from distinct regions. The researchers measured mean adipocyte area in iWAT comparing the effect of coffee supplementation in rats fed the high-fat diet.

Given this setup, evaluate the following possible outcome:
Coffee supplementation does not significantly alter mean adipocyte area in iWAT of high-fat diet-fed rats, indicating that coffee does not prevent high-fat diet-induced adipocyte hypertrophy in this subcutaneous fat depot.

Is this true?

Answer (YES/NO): NO